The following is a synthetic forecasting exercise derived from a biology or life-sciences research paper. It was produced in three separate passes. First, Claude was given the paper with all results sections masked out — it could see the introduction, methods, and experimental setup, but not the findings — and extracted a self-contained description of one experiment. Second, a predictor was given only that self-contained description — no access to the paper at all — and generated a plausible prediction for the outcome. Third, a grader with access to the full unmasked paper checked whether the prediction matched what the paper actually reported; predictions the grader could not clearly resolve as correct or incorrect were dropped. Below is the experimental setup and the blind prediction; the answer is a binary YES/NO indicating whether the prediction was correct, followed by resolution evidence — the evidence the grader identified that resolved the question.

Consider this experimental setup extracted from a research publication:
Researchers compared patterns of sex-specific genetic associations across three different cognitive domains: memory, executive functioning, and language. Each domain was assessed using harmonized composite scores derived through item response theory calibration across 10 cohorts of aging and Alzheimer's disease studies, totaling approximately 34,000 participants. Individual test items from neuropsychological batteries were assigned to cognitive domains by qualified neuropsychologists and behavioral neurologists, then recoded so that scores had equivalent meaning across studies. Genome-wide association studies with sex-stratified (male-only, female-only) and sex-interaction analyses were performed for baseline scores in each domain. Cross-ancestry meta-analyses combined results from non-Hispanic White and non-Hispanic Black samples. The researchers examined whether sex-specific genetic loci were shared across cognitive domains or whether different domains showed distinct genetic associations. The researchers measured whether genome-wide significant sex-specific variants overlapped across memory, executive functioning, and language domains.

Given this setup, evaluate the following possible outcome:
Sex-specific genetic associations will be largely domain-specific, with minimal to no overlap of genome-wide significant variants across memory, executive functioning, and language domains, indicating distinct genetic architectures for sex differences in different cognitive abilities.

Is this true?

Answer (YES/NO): NO